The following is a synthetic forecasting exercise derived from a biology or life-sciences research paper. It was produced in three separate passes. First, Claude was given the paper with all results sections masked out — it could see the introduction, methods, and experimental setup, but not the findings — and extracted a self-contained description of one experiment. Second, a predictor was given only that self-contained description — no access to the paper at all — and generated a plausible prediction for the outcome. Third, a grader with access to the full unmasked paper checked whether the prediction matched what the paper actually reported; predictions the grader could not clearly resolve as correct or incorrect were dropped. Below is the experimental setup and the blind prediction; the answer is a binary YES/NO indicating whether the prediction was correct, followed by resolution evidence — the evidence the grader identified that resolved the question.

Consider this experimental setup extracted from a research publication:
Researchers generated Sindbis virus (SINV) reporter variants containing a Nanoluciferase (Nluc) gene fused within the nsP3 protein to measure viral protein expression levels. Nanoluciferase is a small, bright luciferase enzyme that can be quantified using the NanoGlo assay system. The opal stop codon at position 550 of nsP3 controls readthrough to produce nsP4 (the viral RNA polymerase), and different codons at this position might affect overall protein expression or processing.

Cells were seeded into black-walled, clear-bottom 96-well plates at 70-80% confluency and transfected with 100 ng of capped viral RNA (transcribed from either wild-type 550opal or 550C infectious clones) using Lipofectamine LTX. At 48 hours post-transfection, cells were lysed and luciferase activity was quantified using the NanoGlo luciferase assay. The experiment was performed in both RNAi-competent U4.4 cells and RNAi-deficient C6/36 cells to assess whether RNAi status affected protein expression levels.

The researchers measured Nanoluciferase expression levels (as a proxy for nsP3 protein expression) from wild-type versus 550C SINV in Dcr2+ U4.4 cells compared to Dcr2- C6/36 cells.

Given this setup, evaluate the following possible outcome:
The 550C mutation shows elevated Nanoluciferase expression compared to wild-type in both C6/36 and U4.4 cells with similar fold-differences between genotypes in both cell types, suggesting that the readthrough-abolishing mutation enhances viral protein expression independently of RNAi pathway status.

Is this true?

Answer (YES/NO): NO